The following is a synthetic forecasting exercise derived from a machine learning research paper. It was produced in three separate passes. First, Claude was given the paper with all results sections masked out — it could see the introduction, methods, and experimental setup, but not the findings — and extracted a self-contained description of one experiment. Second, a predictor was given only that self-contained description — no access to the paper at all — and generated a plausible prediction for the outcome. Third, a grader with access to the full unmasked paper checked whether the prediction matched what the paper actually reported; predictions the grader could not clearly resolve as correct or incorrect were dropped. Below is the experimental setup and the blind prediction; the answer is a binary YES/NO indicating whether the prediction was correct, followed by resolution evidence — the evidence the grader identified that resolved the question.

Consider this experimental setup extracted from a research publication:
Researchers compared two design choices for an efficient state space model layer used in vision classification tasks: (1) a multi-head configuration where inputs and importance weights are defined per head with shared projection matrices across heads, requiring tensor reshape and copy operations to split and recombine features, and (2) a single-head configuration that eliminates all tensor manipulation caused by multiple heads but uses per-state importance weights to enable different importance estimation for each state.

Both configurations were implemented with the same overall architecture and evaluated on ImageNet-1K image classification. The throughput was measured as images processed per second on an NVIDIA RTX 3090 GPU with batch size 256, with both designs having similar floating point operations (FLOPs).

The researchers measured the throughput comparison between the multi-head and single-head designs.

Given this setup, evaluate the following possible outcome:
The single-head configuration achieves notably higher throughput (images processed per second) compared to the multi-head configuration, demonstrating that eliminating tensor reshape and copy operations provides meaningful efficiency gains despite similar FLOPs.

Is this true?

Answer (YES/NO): YES